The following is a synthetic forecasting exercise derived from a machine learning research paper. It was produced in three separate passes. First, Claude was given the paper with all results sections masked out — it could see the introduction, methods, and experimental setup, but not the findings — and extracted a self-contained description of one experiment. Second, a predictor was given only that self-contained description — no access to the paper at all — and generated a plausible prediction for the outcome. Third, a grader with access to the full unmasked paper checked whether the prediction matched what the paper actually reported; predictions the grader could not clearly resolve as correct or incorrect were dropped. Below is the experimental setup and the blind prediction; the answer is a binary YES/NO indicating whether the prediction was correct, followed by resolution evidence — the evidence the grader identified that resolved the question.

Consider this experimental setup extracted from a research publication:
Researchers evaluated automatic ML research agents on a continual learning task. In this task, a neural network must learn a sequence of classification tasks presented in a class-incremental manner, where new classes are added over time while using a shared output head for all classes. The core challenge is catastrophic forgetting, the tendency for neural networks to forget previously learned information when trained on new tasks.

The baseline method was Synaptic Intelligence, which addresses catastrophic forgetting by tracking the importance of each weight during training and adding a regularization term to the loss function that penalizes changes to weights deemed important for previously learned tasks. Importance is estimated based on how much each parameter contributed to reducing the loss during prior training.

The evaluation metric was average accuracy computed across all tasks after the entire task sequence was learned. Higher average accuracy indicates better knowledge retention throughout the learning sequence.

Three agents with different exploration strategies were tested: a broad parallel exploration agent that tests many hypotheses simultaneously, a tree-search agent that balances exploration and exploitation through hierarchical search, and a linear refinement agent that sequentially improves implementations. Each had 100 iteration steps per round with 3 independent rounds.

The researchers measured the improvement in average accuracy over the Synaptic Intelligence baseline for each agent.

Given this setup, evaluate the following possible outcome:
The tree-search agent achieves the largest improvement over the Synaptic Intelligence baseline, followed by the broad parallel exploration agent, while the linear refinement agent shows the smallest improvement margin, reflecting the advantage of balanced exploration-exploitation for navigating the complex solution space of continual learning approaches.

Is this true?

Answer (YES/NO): NO